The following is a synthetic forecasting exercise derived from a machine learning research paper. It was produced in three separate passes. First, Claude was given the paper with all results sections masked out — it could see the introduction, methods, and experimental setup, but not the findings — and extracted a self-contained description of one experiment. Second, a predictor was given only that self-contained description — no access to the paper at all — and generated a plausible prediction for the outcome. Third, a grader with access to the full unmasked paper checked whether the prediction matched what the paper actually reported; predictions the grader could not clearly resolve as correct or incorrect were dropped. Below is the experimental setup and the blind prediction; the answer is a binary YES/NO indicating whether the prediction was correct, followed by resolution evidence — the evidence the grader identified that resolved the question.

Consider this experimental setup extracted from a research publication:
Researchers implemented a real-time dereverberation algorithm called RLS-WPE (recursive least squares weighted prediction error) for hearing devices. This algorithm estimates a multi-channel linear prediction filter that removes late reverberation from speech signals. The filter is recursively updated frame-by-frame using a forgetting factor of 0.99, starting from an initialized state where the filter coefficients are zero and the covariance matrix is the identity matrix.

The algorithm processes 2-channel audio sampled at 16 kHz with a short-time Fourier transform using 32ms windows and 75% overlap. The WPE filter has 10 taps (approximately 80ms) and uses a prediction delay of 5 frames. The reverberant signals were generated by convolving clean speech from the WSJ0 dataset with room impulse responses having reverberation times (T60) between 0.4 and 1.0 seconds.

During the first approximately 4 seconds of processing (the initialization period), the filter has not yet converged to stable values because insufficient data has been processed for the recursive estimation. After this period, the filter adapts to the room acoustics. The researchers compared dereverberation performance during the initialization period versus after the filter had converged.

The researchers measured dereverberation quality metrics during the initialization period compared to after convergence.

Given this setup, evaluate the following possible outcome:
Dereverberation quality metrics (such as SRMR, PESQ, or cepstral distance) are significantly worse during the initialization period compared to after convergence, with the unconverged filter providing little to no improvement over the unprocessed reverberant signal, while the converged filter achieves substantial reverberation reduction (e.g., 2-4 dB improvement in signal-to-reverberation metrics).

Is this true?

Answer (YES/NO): NO